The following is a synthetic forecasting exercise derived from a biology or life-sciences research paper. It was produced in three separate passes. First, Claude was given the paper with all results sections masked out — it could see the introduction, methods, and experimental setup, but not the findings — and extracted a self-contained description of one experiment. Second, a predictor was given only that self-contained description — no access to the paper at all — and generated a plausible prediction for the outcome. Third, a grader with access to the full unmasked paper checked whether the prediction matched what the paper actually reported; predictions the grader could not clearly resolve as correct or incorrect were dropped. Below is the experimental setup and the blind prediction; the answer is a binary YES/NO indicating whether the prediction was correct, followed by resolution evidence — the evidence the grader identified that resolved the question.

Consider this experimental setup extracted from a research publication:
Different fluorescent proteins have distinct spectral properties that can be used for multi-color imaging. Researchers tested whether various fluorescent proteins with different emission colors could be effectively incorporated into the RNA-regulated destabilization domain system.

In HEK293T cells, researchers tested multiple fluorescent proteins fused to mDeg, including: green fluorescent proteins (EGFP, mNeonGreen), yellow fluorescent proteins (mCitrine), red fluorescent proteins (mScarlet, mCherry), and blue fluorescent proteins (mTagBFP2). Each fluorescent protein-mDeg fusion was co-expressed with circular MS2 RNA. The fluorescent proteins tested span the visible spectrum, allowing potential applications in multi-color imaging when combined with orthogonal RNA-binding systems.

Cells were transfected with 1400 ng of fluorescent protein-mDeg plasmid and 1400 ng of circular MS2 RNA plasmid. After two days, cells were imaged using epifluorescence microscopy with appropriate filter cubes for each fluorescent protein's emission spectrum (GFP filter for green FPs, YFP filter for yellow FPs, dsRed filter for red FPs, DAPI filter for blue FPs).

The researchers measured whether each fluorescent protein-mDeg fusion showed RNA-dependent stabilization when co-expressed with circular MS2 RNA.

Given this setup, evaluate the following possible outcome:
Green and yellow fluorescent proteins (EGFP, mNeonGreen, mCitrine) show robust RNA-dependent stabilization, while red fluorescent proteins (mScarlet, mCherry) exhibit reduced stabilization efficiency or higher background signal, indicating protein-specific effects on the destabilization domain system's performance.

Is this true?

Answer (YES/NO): NO